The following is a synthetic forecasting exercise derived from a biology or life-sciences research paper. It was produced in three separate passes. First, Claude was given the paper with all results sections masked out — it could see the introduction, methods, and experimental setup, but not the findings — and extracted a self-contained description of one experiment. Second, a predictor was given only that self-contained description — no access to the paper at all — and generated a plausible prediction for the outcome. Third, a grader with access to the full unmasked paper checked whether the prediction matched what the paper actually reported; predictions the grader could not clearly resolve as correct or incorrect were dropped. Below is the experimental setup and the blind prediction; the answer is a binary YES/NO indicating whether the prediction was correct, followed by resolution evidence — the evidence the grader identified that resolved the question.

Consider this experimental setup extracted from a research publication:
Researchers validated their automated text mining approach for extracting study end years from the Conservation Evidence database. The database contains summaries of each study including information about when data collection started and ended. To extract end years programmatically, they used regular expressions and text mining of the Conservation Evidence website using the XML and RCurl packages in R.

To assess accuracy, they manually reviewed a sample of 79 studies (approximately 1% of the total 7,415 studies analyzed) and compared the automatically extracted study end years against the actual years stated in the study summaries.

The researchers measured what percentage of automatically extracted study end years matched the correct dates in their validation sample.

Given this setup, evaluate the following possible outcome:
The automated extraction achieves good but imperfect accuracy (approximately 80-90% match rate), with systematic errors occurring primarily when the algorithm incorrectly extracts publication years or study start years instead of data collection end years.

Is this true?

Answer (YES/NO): NO